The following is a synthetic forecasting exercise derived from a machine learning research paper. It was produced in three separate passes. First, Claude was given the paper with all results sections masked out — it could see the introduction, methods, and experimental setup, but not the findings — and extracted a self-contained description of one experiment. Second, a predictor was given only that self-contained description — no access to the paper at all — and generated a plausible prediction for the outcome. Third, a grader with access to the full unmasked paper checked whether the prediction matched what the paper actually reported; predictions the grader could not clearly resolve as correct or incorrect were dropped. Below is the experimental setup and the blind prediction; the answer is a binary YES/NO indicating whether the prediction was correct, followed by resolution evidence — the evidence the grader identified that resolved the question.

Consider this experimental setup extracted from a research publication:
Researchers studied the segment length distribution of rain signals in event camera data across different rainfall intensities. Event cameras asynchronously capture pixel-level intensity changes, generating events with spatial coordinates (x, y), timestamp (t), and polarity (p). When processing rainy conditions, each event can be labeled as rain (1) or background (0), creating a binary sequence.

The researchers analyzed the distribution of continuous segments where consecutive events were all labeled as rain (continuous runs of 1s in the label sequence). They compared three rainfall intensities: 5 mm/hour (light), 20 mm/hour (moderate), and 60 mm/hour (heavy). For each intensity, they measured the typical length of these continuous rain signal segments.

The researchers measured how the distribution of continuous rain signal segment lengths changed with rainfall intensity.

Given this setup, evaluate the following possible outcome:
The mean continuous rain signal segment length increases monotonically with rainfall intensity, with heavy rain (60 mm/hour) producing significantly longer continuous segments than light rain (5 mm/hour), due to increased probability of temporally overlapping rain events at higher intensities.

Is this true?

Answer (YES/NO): YES